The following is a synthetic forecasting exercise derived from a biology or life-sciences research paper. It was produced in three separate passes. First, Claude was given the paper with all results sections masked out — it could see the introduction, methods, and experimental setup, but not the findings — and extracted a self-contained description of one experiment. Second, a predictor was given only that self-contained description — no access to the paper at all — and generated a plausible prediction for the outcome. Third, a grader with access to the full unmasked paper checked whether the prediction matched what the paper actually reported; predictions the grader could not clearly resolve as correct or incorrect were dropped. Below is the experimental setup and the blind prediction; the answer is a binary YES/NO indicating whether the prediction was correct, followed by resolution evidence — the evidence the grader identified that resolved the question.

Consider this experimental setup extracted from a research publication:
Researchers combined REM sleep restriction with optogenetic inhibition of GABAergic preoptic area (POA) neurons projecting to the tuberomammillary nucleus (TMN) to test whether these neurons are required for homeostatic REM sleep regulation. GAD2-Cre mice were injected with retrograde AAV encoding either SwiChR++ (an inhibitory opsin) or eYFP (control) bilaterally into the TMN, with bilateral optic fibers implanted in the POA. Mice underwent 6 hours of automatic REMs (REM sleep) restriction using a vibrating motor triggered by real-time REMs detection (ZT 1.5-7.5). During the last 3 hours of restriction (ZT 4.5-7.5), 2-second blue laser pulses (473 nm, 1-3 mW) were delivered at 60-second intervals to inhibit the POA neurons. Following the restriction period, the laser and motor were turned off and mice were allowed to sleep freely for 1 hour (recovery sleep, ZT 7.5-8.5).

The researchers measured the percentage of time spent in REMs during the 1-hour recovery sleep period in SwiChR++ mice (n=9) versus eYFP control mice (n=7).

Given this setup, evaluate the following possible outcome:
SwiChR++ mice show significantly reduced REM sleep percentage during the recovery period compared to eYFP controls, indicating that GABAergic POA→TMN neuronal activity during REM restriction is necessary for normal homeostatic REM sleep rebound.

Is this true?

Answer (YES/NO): YES